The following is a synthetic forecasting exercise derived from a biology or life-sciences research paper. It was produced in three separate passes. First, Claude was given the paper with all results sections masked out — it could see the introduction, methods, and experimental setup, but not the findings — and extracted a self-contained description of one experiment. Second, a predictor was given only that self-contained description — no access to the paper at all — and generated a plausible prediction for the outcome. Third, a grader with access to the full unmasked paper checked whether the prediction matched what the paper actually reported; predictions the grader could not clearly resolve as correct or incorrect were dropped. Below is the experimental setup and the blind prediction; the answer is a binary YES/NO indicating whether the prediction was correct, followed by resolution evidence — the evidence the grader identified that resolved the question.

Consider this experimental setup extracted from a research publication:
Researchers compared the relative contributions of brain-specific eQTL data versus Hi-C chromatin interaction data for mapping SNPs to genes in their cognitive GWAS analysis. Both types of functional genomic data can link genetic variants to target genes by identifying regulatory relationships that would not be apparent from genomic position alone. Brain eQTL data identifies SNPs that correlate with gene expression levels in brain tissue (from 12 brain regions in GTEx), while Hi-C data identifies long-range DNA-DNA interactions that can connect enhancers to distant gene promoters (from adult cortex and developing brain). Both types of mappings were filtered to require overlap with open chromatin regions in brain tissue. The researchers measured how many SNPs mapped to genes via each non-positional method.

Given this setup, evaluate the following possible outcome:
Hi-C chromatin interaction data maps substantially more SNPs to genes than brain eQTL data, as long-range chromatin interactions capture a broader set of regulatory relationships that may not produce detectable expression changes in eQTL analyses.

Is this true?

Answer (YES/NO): NO